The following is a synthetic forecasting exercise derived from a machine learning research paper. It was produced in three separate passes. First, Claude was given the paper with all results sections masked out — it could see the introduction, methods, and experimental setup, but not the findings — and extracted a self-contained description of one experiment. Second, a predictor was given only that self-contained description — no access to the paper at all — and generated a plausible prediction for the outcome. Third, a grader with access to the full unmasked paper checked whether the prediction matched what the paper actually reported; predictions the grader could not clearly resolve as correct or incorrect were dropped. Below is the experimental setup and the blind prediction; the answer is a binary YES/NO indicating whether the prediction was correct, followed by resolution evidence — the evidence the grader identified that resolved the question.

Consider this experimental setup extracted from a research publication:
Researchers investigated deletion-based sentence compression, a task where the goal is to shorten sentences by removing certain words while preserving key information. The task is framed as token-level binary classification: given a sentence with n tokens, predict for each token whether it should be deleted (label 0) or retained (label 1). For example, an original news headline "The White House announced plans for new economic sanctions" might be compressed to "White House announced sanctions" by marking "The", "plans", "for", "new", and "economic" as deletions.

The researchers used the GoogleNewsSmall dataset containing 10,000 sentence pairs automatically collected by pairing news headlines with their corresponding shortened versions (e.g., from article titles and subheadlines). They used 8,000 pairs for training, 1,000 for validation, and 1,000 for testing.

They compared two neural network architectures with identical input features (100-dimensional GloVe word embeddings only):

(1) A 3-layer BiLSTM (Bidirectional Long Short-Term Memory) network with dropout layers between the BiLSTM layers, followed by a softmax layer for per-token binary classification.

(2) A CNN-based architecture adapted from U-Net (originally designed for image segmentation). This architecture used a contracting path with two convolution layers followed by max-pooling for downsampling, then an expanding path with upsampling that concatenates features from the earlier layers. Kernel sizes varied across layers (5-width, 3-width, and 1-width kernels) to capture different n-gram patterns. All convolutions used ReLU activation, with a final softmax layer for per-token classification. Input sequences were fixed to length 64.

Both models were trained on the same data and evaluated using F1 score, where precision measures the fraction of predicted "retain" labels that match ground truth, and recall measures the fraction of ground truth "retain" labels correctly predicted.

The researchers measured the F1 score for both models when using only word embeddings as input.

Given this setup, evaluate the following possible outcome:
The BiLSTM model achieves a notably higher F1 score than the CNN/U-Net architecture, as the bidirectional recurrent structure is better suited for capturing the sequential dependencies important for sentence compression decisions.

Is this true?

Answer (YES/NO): NO